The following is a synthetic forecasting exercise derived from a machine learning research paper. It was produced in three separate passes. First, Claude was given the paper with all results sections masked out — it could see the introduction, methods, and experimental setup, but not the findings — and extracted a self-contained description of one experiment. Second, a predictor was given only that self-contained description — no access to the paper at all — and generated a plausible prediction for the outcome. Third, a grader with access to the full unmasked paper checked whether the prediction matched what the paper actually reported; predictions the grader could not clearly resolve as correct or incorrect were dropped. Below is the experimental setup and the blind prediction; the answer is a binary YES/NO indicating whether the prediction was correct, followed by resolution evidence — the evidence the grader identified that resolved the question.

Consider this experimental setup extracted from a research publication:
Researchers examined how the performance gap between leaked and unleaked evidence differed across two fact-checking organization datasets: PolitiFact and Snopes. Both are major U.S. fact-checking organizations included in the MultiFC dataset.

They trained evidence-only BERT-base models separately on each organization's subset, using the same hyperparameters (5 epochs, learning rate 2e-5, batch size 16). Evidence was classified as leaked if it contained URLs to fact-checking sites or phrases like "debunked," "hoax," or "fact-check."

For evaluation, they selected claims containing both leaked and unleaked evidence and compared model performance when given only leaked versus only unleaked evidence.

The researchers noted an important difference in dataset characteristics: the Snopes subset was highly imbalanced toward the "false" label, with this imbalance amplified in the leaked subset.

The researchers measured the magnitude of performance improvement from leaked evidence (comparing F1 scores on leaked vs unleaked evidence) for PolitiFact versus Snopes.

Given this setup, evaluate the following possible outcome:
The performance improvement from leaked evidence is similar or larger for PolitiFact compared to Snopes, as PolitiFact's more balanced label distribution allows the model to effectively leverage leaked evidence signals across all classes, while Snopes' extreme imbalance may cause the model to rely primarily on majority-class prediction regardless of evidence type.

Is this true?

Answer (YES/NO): YES